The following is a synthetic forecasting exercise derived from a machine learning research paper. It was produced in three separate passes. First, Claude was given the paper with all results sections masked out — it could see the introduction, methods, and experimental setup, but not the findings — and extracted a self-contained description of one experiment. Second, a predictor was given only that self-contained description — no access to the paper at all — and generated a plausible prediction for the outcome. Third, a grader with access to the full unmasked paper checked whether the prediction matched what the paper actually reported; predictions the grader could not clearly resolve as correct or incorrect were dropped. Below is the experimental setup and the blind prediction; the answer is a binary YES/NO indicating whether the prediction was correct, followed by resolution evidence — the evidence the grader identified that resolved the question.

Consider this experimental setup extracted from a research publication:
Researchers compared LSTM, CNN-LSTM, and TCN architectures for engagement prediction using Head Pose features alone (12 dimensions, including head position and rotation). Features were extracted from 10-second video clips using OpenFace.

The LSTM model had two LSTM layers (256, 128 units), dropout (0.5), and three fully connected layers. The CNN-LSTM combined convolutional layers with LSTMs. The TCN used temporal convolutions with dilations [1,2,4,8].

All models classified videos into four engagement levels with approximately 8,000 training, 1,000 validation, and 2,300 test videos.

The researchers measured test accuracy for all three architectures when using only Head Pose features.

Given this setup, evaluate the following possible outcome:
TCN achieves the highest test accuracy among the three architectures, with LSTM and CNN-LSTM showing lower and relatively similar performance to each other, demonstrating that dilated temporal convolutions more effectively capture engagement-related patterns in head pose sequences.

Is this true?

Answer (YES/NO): NO